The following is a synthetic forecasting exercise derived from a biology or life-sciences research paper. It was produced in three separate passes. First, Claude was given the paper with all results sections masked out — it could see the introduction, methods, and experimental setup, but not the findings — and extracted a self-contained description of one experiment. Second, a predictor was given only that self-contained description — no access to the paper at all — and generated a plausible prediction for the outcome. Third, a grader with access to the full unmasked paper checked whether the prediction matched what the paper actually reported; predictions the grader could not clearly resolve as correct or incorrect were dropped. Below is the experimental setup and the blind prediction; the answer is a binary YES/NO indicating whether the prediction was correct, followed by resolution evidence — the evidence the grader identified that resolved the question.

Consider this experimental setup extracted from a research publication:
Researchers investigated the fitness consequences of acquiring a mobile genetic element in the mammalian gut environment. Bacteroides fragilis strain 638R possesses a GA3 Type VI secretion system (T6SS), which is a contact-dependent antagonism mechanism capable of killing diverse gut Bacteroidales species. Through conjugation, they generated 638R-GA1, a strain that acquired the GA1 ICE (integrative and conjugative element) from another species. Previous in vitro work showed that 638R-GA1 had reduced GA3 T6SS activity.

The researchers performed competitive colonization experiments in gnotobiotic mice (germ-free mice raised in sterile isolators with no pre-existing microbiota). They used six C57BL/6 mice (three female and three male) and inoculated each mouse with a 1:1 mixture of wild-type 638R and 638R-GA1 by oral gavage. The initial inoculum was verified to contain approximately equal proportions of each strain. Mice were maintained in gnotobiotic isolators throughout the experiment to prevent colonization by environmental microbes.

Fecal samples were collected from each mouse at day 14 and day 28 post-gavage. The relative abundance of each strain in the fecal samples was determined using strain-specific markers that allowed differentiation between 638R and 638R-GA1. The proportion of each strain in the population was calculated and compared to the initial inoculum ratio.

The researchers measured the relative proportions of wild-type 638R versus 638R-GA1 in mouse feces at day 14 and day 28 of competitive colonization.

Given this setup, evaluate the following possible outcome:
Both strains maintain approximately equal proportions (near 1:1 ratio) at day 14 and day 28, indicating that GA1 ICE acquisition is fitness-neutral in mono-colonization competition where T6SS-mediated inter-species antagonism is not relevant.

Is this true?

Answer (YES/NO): NO